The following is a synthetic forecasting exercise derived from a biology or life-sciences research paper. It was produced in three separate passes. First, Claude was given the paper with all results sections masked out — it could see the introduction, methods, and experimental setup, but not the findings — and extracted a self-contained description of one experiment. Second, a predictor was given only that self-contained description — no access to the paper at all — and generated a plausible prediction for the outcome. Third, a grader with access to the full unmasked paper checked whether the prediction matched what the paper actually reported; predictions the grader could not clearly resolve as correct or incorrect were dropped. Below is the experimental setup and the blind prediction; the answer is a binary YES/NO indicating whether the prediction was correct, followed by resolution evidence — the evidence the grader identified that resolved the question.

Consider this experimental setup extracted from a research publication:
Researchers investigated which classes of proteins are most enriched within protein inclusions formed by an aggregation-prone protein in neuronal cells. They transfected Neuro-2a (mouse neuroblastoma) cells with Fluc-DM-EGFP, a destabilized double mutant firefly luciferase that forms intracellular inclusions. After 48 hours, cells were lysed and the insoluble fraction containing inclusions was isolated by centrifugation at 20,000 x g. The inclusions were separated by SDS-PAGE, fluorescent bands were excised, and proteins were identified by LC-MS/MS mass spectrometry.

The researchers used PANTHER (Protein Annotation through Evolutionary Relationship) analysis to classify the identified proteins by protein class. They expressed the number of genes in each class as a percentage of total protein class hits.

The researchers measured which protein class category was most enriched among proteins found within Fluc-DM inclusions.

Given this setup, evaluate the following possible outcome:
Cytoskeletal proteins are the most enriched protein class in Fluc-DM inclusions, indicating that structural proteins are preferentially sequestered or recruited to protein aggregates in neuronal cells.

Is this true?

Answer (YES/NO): NO